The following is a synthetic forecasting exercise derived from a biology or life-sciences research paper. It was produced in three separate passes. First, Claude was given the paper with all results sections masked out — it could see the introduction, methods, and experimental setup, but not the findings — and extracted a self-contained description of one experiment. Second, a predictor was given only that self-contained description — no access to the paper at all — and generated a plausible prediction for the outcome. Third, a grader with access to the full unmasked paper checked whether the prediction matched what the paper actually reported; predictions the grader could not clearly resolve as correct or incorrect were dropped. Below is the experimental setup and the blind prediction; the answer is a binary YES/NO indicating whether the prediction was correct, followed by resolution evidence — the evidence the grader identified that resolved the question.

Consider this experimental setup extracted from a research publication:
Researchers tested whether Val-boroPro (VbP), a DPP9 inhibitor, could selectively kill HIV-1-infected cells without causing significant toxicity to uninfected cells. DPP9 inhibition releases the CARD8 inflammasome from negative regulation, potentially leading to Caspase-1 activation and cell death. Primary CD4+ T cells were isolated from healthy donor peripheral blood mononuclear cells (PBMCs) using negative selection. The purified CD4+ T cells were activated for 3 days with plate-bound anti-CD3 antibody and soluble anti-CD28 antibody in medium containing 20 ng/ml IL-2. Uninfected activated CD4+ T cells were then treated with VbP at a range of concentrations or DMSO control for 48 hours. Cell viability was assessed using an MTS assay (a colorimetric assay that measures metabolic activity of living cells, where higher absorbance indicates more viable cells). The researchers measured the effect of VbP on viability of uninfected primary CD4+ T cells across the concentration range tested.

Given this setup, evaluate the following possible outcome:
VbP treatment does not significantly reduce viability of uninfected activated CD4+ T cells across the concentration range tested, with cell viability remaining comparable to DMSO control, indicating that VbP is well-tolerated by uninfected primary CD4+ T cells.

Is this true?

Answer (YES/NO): NO